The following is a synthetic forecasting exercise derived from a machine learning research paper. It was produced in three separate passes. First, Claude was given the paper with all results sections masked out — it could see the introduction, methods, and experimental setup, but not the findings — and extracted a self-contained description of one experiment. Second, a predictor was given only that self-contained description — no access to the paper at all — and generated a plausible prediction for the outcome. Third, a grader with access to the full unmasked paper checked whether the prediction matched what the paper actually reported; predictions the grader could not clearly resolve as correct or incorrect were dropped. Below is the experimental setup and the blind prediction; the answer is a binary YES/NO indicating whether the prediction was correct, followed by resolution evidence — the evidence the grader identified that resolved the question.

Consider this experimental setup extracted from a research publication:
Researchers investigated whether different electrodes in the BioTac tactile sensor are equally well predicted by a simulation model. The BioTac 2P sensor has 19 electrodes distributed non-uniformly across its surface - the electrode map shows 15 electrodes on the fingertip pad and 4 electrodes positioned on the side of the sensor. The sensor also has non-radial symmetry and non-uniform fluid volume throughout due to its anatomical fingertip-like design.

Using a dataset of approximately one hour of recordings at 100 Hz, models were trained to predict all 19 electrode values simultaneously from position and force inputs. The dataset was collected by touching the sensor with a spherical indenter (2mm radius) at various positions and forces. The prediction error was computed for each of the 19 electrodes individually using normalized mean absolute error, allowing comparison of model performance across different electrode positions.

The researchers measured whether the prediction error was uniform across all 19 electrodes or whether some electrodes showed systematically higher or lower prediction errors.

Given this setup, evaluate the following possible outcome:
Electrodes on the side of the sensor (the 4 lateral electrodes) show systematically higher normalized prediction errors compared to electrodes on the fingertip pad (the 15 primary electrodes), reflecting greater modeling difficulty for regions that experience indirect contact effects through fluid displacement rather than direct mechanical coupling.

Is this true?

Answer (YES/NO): NO